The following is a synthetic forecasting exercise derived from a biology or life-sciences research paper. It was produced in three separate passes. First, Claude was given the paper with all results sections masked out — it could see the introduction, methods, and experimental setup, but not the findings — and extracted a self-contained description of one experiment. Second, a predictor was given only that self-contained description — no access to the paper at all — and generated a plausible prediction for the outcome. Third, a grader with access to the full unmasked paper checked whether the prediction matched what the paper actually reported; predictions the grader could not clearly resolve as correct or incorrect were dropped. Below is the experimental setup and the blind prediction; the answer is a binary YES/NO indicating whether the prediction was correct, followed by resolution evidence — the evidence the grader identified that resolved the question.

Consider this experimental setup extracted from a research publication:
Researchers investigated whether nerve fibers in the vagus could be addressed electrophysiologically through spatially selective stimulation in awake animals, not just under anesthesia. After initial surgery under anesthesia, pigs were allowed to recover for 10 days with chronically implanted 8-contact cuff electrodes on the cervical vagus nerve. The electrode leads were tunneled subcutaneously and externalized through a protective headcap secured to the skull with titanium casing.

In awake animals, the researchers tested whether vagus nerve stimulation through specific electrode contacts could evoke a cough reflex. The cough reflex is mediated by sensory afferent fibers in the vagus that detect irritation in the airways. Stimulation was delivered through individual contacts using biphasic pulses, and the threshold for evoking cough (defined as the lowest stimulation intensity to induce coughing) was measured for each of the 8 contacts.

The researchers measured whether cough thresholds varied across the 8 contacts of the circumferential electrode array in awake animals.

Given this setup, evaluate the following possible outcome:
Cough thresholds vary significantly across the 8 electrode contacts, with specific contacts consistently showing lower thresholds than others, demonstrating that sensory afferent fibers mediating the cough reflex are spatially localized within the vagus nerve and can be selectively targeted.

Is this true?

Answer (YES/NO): YES